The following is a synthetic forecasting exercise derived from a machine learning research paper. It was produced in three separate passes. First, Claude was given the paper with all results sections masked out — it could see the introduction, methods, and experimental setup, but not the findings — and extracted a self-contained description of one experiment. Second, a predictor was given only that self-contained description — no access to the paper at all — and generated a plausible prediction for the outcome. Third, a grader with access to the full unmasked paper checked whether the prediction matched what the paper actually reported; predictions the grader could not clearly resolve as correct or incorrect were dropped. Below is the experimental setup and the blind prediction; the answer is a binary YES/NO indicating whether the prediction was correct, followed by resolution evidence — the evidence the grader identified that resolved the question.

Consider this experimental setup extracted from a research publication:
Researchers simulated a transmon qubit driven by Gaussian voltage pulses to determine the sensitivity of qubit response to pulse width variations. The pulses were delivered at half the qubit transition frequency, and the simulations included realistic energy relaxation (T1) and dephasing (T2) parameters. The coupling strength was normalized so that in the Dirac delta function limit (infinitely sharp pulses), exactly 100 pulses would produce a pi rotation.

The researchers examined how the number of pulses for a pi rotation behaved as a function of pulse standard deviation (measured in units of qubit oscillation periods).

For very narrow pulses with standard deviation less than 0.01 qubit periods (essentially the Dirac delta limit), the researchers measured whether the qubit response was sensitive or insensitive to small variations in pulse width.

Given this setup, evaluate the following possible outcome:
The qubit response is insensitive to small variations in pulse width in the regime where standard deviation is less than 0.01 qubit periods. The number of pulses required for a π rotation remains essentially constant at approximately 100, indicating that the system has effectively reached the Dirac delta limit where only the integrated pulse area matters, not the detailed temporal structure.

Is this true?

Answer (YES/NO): YES